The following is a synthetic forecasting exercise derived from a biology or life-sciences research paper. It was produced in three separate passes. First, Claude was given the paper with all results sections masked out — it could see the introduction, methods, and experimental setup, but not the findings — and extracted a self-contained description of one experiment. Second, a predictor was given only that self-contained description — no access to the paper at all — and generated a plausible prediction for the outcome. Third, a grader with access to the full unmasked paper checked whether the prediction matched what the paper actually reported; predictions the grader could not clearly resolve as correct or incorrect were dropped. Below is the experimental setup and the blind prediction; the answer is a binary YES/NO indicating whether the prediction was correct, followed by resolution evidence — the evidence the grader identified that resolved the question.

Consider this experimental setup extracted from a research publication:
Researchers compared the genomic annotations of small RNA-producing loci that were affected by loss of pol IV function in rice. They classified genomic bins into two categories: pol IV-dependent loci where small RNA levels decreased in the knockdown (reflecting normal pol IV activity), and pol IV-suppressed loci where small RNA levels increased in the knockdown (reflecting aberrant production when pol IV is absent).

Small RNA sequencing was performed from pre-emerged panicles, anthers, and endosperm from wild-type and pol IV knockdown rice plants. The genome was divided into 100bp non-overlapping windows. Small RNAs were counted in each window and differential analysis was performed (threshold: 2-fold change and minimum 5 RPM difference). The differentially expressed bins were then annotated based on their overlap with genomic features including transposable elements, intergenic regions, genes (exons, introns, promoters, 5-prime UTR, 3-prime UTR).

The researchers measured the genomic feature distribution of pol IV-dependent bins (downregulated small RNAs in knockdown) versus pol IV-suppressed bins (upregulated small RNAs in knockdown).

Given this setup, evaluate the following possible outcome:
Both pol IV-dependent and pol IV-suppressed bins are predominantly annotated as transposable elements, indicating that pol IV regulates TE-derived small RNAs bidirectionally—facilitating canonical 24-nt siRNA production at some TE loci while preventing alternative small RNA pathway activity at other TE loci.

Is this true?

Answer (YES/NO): NO